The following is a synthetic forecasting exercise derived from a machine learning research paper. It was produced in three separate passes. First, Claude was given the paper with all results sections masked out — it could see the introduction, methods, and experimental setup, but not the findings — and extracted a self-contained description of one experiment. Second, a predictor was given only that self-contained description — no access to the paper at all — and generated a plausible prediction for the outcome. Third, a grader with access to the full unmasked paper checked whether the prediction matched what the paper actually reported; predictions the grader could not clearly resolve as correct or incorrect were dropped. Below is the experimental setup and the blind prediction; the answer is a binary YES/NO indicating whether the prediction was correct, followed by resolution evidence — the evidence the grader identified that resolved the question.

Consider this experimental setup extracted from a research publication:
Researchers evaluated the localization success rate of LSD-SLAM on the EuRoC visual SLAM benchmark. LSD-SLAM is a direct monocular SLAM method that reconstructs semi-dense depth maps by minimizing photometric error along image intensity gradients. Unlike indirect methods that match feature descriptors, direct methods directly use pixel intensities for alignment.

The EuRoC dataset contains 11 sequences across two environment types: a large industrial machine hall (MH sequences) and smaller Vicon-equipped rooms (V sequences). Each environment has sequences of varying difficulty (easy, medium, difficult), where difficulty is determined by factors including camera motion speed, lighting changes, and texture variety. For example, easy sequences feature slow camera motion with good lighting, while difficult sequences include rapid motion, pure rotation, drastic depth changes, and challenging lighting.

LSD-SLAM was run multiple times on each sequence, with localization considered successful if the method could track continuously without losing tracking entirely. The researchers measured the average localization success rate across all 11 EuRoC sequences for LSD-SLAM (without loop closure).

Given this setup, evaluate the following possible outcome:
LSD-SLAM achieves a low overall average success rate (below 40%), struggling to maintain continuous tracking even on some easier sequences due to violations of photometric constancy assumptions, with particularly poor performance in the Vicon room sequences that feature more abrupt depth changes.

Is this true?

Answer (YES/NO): NO